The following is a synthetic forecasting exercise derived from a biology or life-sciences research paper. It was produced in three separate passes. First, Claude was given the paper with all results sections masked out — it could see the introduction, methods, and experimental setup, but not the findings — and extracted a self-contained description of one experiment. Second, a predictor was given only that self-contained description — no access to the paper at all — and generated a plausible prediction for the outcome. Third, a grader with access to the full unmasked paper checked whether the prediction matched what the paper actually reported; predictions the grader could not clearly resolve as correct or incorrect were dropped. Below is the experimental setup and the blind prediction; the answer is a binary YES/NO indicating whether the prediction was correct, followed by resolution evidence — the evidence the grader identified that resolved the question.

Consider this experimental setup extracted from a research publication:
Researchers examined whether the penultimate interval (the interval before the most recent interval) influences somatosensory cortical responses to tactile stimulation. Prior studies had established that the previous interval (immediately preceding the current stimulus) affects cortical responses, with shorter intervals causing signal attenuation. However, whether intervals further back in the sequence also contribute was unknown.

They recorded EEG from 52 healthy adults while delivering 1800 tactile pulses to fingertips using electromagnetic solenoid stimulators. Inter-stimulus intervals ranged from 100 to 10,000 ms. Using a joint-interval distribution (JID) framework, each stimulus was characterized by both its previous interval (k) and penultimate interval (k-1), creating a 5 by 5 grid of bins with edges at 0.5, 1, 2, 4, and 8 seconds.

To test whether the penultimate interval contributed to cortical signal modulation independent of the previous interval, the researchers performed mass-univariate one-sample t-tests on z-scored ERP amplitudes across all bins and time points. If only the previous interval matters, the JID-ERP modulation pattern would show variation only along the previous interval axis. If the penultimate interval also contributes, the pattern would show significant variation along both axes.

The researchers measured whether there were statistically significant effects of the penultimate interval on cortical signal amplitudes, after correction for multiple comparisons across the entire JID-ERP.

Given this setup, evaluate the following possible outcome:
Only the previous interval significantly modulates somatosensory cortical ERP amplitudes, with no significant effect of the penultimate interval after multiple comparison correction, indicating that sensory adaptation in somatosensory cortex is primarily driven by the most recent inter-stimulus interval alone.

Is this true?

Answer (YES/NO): NO